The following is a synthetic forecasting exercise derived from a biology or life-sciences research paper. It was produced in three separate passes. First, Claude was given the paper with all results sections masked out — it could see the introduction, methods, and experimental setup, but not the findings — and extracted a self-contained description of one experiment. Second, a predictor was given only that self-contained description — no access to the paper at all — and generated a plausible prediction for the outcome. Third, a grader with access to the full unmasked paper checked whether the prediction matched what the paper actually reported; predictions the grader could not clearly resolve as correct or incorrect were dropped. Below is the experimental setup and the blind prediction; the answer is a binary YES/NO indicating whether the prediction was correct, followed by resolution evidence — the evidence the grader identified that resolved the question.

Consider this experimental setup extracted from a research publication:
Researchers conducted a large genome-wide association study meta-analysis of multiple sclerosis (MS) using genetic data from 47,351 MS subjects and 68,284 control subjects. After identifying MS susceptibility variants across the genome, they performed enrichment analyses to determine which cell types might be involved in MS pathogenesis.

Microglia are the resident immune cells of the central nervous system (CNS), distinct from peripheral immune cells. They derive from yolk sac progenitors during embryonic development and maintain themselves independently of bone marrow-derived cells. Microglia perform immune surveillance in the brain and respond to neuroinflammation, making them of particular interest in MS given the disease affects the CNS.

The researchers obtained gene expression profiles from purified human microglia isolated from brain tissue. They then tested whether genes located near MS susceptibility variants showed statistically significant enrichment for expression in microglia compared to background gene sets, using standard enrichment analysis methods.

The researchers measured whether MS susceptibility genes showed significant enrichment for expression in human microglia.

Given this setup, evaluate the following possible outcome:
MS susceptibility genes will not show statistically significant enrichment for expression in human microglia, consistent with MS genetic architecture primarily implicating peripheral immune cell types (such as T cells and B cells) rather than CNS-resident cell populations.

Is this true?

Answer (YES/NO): NO